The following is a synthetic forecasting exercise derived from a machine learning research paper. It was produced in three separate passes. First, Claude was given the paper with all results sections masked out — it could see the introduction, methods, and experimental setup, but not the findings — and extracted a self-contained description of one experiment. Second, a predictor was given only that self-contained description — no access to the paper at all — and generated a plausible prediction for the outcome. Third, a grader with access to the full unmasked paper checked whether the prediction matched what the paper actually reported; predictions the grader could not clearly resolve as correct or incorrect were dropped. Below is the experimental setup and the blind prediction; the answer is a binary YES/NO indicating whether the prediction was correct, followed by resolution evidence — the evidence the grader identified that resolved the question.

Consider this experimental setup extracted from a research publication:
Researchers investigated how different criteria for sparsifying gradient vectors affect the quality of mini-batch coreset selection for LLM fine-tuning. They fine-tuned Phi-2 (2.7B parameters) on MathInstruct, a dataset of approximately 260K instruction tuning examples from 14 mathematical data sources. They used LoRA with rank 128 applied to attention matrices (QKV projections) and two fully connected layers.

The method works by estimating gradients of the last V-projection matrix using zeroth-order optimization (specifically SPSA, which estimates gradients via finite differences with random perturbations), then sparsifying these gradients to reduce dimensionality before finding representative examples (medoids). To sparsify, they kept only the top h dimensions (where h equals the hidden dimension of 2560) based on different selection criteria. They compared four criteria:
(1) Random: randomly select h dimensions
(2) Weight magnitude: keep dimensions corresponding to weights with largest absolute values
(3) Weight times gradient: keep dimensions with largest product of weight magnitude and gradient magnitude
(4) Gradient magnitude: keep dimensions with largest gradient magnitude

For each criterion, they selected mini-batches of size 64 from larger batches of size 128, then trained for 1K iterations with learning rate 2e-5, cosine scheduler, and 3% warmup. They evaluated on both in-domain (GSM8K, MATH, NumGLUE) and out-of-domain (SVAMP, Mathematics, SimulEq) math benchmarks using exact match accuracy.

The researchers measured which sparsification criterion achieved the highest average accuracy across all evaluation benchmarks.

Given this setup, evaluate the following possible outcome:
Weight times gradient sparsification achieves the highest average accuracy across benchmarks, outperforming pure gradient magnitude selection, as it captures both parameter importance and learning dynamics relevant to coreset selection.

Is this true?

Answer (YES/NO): NO